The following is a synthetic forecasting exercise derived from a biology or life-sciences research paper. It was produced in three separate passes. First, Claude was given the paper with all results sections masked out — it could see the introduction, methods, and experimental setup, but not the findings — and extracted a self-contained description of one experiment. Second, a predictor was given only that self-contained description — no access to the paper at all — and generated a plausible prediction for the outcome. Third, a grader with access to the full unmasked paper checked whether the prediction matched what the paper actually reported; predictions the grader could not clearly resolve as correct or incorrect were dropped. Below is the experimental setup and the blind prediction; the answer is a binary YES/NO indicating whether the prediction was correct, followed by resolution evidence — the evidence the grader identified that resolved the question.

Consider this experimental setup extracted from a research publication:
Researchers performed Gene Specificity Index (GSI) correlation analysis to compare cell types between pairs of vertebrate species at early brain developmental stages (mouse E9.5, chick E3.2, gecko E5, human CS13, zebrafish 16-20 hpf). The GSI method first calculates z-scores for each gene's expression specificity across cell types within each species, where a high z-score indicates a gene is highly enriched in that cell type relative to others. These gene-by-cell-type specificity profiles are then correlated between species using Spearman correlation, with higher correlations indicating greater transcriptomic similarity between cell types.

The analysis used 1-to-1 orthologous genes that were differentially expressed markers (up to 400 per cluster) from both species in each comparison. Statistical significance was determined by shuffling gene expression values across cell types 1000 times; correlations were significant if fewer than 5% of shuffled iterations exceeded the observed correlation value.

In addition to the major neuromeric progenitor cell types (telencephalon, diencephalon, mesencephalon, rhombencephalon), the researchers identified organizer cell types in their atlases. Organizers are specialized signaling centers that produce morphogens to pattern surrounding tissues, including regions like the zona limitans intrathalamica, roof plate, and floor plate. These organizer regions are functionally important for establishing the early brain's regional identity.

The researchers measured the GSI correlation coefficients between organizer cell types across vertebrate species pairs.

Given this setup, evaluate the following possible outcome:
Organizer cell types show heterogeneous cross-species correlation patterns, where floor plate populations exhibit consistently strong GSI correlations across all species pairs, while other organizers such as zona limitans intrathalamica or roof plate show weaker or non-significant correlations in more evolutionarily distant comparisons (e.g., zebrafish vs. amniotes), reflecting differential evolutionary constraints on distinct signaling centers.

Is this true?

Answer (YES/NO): NO